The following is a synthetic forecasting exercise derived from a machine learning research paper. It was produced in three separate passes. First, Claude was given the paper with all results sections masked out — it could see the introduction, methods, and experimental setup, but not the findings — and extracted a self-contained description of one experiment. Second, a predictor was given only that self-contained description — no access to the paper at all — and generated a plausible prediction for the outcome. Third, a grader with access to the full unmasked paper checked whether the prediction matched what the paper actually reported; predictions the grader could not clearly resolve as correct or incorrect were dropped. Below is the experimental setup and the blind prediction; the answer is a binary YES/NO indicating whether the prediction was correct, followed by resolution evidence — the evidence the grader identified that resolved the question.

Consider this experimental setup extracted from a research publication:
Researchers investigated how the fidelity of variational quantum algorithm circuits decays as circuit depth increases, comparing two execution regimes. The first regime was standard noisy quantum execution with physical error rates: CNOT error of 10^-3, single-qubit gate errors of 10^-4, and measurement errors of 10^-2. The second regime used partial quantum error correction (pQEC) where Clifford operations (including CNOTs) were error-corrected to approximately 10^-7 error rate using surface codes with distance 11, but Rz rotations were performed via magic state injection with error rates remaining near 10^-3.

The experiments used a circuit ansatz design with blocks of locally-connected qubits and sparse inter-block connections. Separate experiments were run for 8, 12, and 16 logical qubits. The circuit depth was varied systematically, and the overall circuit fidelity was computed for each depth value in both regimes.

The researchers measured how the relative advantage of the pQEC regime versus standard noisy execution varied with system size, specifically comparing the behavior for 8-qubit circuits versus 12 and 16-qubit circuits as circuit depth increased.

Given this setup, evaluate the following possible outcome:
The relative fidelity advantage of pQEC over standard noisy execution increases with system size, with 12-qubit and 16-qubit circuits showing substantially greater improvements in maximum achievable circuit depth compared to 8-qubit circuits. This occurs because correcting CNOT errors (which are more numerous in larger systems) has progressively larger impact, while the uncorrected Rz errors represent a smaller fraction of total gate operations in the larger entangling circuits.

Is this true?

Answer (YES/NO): YES